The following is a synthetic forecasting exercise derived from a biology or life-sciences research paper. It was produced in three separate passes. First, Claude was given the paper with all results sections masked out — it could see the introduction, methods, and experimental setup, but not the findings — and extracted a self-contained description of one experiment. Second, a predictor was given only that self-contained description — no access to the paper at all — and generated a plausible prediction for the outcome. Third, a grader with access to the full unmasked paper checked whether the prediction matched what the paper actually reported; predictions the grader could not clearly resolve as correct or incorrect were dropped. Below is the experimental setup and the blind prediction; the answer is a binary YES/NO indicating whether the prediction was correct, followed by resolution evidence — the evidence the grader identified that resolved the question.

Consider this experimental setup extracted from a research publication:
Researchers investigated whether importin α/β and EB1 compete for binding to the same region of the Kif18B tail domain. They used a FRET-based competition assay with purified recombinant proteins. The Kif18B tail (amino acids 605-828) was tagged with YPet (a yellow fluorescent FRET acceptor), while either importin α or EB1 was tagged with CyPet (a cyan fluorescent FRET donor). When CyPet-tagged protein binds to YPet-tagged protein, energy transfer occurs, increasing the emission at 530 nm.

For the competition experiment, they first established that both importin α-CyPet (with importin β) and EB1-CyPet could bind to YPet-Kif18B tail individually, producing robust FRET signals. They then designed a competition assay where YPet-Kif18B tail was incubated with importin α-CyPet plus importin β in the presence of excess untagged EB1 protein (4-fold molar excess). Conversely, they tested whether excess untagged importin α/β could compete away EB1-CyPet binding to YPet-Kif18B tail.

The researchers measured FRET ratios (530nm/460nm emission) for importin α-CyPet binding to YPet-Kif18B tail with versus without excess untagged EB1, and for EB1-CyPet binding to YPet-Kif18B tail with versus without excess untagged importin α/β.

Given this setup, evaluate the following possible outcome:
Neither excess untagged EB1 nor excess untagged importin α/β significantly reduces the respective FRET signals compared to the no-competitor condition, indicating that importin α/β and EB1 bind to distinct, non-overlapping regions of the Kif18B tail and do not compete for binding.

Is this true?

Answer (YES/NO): NO